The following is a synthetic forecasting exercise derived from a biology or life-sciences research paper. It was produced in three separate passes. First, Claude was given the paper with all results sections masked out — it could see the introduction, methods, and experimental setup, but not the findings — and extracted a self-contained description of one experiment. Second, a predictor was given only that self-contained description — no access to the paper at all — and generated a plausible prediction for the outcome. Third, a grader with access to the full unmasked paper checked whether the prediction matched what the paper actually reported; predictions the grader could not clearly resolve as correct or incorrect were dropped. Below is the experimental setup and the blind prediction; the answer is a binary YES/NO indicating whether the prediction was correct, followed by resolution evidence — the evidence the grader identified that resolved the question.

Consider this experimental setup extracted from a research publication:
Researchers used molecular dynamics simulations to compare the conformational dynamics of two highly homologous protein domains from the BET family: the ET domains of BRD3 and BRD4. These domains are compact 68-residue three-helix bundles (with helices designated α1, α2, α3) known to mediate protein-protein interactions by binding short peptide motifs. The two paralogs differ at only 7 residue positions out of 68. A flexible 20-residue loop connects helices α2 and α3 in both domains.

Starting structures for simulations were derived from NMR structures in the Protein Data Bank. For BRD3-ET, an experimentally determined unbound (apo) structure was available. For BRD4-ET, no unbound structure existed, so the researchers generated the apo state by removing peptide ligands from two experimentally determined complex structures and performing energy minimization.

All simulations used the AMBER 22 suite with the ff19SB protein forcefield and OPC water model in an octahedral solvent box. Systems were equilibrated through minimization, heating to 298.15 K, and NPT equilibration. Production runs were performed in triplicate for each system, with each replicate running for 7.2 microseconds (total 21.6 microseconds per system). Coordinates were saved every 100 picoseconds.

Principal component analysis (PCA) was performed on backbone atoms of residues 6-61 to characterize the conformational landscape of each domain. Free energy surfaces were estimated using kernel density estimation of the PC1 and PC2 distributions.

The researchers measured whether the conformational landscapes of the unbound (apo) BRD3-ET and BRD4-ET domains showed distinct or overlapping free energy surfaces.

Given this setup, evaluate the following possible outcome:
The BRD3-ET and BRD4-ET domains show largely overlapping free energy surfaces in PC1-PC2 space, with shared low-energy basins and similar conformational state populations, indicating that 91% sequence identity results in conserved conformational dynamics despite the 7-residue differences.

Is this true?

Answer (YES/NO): NO